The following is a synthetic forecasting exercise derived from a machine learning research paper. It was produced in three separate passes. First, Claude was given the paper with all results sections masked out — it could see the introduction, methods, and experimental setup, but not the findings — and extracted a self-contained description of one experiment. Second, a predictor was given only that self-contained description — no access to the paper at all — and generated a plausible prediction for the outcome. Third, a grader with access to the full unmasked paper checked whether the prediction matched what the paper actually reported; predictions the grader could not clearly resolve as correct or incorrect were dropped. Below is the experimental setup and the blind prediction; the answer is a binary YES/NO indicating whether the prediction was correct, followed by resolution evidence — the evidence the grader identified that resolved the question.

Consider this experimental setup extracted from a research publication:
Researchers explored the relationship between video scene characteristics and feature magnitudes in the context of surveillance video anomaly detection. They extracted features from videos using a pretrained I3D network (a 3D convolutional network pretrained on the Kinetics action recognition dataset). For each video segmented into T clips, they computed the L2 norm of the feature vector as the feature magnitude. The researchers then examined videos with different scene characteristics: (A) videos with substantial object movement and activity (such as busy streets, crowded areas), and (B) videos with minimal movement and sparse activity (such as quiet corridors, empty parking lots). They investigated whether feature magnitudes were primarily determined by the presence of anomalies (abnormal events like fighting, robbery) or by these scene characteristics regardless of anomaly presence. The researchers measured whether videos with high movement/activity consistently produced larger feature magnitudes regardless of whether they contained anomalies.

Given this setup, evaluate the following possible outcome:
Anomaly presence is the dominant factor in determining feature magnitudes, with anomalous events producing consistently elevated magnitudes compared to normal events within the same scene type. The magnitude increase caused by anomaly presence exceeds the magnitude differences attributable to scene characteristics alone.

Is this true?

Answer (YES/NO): NO